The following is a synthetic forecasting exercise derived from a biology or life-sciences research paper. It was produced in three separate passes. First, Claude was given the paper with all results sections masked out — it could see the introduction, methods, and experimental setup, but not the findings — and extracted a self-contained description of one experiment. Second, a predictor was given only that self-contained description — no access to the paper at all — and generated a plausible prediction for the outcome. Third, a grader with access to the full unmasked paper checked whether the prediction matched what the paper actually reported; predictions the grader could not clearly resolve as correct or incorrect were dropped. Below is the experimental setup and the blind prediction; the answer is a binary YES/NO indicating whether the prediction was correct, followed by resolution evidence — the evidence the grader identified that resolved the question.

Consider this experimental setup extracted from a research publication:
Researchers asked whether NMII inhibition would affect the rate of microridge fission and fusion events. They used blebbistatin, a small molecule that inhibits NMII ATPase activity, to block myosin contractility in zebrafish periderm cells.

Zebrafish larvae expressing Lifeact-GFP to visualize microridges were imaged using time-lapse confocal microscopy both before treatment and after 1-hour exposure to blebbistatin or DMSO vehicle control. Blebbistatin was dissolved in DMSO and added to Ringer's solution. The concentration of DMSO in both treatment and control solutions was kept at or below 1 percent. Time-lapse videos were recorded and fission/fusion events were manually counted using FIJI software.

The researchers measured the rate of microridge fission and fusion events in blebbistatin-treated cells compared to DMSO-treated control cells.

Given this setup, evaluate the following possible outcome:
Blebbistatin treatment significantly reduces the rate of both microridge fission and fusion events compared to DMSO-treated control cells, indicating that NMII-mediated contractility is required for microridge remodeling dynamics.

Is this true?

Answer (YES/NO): YES